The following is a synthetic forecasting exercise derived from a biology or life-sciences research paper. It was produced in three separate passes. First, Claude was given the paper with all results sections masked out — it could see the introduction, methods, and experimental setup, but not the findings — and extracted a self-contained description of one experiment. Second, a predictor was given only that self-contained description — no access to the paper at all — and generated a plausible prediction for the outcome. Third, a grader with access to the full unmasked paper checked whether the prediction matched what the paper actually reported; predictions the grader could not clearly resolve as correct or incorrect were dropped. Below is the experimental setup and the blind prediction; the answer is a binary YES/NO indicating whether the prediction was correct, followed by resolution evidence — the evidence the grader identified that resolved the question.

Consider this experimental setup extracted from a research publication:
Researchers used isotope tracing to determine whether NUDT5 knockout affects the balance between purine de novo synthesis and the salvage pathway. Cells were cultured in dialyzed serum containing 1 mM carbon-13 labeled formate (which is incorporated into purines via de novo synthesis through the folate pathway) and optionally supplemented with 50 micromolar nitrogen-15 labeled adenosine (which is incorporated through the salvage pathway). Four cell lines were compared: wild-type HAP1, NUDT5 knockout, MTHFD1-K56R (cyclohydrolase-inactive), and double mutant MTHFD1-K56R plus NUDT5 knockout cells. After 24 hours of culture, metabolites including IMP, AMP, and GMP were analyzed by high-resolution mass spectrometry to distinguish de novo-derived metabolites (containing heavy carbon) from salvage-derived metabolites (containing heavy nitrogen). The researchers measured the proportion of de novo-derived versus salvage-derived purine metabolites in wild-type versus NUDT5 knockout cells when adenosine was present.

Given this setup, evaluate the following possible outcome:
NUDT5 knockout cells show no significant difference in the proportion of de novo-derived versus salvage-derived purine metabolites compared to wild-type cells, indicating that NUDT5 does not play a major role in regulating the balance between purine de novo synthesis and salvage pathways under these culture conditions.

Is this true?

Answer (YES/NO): NO